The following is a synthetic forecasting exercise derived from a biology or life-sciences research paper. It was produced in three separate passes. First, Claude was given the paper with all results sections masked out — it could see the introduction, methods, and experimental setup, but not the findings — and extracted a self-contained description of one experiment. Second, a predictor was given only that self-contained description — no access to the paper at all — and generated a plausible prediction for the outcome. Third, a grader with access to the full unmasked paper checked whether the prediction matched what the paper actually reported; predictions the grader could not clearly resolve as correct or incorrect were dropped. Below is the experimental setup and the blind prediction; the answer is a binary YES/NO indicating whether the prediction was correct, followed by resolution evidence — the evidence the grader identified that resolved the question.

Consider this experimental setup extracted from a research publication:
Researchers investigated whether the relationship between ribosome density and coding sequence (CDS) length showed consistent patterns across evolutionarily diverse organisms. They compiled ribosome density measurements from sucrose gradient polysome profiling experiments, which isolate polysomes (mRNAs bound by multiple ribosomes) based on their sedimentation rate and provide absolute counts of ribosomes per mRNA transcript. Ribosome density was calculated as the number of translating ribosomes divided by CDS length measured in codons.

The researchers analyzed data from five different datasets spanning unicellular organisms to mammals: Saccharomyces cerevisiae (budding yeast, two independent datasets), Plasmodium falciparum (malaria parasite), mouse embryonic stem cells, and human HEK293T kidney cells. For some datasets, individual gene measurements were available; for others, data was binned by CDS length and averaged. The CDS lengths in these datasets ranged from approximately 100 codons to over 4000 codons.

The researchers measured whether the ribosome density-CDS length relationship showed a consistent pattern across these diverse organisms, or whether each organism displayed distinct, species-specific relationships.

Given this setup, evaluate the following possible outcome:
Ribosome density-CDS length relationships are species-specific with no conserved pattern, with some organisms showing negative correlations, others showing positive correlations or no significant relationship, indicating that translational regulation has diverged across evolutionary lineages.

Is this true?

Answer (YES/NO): NO